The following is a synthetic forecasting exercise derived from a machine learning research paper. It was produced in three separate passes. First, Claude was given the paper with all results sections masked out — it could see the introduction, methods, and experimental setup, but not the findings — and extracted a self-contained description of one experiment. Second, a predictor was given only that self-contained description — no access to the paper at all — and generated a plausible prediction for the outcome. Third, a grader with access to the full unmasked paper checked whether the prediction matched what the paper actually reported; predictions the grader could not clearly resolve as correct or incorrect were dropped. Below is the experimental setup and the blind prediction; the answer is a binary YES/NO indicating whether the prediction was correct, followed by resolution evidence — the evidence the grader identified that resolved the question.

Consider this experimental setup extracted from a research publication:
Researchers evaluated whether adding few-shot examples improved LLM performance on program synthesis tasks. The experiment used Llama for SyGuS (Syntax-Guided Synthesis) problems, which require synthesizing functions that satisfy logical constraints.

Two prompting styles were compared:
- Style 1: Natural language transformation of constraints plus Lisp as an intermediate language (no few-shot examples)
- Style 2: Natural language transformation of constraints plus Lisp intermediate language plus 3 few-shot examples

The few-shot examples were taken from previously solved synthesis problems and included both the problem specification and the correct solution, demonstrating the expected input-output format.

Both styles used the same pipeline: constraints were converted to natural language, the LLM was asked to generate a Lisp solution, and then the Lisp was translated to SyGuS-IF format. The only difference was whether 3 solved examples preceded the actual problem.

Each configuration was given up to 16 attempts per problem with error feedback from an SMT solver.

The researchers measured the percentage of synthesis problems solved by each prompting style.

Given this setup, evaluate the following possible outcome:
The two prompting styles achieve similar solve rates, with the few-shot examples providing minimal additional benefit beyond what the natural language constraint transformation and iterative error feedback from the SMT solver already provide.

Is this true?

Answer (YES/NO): NO